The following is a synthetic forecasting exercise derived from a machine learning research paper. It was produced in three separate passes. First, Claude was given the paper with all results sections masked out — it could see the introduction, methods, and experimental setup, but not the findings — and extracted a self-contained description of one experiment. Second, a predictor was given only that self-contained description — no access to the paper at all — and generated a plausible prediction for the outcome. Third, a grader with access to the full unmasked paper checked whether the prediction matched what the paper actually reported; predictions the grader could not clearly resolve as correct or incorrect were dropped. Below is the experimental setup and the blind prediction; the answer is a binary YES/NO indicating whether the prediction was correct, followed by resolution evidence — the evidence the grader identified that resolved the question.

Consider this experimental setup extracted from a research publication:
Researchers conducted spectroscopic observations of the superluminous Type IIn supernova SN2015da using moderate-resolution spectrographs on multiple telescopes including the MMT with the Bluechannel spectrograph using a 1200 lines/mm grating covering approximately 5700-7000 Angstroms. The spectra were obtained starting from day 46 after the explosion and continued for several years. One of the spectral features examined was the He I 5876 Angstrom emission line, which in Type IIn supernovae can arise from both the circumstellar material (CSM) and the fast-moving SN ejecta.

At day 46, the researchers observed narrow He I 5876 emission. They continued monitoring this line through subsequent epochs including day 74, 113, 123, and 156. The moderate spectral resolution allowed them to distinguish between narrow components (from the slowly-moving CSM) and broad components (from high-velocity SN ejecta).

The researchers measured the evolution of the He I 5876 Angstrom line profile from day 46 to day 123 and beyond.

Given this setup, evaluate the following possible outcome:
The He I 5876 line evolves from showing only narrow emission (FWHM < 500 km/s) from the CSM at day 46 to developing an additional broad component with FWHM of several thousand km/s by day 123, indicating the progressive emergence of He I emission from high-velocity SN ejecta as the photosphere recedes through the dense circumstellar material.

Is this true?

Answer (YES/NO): NO